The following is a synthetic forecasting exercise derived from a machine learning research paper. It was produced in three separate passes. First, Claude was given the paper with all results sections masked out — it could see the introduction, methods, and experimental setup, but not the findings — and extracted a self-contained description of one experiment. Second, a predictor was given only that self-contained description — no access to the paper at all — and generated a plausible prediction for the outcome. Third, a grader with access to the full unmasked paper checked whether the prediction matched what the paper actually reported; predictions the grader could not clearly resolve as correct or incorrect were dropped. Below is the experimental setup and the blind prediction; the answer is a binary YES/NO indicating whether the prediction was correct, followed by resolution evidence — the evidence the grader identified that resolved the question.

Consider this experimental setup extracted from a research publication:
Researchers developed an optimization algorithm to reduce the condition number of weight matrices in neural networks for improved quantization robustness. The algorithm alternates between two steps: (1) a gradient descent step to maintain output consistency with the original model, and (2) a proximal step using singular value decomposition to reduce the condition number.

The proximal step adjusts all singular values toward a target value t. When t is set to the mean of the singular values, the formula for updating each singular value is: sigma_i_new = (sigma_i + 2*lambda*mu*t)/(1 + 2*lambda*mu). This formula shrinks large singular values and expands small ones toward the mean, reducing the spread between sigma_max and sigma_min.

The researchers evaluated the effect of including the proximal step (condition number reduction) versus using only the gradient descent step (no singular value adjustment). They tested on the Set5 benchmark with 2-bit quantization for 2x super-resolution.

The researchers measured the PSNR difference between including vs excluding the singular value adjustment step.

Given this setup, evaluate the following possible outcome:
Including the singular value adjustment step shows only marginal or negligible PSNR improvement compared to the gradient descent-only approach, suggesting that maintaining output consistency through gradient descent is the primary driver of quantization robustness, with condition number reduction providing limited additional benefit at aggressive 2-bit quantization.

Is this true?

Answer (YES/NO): YES